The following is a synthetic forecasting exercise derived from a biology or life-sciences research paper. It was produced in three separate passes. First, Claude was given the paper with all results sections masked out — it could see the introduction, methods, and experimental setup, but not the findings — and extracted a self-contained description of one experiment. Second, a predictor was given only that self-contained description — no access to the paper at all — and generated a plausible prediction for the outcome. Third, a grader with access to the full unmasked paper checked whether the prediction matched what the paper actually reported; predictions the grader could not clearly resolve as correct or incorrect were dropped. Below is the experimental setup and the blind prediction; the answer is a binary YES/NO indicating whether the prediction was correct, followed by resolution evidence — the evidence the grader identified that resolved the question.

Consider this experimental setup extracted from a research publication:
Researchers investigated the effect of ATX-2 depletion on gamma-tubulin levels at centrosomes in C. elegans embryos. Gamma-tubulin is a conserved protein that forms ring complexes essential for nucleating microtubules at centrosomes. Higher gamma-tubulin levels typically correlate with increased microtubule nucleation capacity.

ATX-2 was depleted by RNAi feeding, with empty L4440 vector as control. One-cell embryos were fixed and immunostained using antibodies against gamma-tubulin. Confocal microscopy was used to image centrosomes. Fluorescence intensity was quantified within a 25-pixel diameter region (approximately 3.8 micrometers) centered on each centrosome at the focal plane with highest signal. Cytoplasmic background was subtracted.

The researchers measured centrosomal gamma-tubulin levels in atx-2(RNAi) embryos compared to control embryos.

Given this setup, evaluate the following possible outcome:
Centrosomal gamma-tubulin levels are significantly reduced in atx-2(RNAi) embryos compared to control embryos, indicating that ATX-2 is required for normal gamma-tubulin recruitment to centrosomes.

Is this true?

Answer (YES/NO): NO